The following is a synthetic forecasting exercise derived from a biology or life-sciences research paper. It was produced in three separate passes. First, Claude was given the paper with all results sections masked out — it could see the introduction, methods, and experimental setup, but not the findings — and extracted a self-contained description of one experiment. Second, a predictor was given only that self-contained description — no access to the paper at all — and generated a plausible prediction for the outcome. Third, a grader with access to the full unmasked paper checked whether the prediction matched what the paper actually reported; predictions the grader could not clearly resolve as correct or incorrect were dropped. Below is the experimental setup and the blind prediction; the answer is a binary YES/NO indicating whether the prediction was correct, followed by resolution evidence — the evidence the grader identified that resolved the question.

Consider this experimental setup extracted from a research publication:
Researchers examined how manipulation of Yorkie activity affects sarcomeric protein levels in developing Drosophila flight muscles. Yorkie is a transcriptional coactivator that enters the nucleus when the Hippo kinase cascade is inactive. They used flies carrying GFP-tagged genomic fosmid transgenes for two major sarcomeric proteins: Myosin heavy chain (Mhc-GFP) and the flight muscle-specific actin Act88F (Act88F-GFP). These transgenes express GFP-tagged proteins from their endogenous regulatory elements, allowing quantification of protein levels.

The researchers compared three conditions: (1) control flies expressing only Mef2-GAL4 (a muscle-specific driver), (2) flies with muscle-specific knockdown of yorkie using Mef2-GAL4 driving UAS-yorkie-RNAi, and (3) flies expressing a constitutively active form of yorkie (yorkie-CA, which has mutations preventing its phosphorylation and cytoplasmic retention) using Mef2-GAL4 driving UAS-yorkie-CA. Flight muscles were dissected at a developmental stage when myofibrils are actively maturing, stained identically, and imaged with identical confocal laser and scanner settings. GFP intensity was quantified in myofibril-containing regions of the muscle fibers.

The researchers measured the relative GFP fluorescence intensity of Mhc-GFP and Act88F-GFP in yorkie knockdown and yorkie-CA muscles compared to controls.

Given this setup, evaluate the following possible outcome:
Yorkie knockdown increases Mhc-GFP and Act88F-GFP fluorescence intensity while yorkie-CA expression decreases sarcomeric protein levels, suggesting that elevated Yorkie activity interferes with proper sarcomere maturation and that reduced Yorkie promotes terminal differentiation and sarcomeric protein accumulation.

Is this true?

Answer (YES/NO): NO